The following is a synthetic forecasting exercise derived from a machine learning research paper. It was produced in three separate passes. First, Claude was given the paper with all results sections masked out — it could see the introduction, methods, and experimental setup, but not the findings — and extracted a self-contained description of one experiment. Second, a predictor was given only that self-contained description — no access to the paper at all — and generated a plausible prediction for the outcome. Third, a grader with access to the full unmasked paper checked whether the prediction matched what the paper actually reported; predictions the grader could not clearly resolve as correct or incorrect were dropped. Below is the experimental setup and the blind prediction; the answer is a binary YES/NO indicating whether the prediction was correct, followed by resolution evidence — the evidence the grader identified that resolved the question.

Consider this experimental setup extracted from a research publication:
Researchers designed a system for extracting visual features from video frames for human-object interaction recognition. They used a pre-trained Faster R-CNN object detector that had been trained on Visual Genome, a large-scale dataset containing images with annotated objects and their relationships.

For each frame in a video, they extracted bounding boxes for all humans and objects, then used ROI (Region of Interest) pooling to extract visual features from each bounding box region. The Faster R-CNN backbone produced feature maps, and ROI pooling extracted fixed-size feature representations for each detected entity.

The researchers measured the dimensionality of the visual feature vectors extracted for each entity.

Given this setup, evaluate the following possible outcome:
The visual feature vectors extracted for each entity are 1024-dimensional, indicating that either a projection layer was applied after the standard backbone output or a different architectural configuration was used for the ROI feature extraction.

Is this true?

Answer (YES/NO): NO